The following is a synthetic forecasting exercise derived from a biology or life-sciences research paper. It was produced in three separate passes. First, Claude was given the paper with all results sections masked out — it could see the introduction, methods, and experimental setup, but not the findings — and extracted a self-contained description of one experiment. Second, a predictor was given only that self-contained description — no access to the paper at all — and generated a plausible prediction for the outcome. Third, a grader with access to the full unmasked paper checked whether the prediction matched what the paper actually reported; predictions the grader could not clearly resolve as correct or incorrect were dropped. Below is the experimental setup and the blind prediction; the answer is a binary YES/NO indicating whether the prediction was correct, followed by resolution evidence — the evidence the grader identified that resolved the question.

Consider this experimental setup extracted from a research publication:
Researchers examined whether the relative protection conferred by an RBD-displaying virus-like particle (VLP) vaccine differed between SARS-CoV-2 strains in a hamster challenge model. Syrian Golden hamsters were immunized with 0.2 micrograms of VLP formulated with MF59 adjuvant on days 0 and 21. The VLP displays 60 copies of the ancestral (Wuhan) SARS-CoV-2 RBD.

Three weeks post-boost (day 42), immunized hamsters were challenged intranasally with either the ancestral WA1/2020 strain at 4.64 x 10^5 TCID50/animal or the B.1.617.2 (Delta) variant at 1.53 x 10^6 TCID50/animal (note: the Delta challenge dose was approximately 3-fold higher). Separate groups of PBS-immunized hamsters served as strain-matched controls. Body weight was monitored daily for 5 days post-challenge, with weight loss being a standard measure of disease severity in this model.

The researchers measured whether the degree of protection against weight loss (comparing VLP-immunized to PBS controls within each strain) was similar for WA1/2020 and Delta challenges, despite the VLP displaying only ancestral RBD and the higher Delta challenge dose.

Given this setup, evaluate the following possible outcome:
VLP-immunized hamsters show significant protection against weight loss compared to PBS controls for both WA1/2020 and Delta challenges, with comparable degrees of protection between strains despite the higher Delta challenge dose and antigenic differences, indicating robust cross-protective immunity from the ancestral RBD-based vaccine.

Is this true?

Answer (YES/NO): NO